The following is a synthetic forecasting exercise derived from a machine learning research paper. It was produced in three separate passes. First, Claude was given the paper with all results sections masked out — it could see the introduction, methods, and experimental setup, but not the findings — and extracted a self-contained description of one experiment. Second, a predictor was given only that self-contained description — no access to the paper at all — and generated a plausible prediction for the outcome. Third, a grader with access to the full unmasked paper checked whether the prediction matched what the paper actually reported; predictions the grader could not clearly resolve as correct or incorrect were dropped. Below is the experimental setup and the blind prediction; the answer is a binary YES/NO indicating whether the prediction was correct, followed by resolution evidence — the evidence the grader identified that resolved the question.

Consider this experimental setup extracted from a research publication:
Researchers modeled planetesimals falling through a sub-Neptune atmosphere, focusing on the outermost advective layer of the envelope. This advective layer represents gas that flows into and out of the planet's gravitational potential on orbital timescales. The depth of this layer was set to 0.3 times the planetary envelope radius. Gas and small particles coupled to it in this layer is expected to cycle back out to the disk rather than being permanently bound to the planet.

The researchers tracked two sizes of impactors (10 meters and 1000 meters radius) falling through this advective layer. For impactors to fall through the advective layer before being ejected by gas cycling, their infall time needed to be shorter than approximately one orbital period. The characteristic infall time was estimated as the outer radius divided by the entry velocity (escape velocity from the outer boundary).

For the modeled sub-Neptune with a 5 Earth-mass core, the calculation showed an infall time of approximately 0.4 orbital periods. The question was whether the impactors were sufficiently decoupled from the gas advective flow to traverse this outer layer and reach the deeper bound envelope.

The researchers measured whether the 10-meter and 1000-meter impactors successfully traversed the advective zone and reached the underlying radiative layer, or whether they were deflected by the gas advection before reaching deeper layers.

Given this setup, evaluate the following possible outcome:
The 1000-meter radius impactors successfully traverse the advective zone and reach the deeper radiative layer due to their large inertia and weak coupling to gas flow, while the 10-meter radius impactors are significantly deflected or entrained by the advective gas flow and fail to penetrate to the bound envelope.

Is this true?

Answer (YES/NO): NO